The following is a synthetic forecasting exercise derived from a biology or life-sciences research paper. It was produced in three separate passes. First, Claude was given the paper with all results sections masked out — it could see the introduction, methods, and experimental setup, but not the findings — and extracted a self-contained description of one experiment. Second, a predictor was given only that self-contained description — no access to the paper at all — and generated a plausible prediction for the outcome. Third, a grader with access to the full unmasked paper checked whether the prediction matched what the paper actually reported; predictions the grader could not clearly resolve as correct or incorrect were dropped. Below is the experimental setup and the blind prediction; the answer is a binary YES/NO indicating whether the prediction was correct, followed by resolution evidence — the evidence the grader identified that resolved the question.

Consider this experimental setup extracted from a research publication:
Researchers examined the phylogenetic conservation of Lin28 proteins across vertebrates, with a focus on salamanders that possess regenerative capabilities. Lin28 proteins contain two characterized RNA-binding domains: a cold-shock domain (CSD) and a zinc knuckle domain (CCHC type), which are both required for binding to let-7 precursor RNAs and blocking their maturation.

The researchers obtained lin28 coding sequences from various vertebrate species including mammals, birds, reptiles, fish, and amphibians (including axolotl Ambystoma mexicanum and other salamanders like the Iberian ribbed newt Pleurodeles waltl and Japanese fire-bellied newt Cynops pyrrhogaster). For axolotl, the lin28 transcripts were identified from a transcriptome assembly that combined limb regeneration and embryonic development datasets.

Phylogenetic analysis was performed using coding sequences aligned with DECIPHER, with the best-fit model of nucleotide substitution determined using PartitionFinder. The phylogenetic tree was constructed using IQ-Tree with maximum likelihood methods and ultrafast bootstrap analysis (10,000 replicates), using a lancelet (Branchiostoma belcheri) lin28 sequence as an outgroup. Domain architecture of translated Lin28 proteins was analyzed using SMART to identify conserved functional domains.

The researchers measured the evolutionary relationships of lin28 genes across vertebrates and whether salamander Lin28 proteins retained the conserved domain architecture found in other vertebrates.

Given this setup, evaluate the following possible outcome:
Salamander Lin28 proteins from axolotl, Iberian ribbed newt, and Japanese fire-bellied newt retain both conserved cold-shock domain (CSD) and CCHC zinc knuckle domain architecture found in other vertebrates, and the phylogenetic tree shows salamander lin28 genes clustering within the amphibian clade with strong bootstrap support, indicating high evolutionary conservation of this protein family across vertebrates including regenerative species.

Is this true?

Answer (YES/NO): YES